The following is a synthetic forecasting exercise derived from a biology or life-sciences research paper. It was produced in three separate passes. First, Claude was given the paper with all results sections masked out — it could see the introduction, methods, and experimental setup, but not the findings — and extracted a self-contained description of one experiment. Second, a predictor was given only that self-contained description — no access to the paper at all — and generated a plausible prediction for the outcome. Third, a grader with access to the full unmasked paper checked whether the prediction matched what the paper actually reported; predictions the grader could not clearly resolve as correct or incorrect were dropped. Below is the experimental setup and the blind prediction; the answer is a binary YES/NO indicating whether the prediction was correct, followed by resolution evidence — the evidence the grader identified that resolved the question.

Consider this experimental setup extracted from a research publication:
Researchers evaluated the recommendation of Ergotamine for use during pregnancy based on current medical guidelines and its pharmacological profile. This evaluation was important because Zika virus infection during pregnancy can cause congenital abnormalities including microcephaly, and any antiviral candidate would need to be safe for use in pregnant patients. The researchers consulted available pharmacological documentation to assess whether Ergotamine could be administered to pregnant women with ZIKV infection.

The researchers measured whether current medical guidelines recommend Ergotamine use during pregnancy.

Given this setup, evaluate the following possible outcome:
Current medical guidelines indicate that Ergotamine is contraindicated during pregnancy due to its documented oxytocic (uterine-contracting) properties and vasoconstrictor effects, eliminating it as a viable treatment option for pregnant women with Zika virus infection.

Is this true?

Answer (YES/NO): NO